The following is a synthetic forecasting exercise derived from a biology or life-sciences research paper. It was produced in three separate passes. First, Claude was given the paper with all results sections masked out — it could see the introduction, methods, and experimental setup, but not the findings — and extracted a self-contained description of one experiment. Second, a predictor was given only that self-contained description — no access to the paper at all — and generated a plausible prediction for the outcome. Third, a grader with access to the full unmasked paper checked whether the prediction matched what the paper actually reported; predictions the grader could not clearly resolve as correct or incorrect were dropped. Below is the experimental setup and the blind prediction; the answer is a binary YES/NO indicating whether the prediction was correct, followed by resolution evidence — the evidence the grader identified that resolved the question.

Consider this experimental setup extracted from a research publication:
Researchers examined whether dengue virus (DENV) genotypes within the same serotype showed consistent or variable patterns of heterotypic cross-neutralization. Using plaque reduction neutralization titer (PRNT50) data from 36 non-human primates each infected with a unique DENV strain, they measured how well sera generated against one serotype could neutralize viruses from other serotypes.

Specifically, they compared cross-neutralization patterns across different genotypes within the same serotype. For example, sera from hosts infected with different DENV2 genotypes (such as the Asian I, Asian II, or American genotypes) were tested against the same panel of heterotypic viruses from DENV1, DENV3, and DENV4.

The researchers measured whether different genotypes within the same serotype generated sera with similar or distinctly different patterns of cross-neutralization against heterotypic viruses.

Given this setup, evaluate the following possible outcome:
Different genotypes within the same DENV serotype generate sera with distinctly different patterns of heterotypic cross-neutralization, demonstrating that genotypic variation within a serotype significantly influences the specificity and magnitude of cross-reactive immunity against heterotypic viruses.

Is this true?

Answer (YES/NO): NO